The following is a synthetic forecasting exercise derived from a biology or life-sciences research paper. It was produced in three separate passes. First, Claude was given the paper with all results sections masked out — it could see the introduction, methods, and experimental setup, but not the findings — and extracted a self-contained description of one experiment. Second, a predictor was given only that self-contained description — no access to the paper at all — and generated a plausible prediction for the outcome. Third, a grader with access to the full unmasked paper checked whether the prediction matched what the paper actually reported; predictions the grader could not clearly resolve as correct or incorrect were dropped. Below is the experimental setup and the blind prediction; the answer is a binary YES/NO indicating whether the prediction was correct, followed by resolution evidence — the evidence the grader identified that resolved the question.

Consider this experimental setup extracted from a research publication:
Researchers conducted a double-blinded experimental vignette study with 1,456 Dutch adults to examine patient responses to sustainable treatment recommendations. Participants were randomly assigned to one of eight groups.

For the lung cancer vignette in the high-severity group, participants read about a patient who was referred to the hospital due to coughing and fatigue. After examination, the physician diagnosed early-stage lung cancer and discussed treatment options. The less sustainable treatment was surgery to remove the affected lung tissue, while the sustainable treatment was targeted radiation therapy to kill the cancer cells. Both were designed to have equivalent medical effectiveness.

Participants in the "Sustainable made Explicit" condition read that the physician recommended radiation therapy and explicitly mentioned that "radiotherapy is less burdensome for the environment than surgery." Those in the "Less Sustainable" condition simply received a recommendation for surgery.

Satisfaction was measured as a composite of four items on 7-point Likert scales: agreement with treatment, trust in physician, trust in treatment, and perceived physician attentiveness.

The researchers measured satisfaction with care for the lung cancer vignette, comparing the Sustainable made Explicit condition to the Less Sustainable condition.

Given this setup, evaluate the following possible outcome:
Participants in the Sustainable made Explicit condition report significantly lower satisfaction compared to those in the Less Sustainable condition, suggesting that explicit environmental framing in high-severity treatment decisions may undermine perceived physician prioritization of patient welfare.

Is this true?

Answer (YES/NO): NO